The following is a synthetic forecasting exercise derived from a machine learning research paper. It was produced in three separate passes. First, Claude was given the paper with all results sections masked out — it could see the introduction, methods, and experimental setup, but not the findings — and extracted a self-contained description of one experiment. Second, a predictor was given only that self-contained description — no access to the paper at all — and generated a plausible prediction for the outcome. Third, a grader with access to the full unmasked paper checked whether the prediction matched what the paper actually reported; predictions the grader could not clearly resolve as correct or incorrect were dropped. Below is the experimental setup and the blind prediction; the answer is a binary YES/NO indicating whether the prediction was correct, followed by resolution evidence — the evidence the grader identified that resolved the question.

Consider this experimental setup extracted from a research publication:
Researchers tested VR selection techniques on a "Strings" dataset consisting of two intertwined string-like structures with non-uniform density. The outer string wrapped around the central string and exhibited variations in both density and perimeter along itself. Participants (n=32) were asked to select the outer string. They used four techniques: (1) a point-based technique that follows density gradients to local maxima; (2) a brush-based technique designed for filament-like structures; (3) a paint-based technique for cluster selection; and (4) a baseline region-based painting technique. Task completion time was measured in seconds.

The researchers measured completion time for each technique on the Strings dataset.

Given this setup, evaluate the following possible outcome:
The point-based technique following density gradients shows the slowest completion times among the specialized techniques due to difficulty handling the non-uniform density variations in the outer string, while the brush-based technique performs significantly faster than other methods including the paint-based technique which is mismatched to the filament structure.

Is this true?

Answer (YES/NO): NO